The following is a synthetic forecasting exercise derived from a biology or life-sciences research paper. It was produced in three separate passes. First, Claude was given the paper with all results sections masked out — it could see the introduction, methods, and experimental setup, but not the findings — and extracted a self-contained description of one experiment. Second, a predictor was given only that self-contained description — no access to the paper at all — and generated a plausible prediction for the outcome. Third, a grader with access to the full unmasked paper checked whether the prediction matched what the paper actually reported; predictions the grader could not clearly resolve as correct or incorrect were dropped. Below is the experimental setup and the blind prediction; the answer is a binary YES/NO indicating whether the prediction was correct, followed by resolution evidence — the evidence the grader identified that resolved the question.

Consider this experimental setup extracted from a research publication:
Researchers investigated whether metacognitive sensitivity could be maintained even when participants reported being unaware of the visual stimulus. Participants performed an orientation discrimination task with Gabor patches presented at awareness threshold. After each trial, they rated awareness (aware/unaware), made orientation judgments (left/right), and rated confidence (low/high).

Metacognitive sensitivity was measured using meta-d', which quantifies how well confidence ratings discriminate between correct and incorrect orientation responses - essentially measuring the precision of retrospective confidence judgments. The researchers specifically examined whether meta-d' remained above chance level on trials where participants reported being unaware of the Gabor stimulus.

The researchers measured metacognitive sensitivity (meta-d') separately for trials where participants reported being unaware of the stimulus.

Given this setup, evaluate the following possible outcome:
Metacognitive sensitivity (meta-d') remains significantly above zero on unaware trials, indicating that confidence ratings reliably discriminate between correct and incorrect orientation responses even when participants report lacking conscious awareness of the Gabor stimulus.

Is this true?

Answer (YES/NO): YES